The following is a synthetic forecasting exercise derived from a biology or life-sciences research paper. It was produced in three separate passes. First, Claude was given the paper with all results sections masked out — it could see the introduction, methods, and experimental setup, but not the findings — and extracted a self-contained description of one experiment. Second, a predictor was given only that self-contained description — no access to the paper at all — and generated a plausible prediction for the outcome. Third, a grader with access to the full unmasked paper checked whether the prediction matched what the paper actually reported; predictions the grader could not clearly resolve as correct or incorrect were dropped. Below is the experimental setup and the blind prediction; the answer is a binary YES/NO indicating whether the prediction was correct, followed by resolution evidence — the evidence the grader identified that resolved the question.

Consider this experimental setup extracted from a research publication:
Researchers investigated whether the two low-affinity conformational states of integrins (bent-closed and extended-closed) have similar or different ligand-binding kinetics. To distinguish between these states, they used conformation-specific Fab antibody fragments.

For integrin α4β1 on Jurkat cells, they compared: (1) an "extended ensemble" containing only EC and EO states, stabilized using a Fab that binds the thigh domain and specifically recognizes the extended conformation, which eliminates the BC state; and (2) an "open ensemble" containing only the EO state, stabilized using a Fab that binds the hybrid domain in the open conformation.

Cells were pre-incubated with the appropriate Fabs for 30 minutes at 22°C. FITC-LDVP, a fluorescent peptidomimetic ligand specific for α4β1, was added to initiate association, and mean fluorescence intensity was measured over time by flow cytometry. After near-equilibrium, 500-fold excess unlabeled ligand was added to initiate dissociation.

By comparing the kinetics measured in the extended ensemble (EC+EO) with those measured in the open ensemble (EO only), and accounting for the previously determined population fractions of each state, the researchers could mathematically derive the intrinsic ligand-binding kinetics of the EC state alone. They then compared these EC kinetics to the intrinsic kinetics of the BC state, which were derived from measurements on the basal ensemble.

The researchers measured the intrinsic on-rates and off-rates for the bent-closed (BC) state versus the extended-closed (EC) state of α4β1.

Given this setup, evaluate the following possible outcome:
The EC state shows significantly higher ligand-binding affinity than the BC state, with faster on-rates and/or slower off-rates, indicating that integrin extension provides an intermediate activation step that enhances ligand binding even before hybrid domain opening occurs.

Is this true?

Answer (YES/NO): NO